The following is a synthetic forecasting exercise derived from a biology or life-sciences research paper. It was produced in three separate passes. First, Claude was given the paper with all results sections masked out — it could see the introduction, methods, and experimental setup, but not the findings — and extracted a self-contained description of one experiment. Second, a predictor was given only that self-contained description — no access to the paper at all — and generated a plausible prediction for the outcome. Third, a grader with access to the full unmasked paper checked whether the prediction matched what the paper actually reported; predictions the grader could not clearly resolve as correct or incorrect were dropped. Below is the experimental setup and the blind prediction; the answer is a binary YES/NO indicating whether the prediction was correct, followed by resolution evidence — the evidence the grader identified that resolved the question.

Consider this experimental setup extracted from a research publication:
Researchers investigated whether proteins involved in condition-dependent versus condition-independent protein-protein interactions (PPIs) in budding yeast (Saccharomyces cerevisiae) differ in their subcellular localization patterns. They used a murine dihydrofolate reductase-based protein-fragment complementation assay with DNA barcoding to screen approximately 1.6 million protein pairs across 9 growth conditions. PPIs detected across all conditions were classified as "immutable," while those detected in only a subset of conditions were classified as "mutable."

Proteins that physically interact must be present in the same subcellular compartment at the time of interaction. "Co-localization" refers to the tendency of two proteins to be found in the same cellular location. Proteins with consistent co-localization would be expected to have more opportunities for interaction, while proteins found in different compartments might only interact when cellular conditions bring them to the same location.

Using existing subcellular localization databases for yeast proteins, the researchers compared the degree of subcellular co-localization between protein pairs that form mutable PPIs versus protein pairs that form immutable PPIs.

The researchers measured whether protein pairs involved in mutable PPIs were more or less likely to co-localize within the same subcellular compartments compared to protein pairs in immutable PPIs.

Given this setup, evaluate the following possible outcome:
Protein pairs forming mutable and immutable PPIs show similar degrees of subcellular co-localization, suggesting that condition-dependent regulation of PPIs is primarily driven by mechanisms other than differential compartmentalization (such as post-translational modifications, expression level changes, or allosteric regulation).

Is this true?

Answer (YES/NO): NO